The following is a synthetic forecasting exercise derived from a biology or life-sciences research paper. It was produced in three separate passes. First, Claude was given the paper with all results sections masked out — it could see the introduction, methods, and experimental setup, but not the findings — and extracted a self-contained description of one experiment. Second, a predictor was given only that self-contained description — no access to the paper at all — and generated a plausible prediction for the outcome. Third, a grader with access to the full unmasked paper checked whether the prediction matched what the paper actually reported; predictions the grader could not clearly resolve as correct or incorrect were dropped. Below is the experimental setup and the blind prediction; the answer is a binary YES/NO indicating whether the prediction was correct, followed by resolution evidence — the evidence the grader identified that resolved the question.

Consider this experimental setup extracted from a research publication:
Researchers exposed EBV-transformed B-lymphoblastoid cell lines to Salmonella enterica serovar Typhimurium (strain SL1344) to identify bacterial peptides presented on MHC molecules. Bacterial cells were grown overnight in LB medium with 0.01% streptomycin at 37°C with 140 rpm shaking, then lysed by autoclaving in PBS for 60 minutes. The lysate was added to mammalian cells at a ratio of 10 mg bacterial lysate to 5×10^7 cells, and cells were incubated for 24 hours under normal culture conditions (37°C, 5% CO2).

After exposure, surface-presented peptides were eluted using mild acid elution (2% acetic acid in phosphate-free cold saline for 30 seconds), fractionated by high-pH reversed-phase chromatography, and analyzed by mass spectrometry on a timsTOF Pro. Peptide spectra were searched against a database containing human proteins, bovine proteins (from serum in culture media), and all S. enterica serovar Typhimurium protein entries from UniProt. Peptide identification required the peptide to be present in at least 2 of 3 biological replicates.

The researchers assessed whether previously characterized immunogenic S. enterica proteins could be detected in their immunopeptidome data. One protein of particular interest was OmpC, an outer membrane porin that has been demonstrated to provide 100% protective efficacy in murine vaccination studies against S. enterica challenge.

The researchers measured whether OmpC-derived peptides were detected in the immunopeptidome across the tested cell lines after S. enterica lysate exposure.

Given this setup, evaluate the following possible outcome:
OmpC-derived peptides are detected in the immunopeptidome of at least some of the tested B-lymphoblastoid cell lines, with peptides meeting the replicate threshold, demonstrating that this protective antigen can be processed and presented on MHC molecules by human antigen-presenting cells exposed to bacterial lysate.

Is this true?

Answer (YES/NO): YES